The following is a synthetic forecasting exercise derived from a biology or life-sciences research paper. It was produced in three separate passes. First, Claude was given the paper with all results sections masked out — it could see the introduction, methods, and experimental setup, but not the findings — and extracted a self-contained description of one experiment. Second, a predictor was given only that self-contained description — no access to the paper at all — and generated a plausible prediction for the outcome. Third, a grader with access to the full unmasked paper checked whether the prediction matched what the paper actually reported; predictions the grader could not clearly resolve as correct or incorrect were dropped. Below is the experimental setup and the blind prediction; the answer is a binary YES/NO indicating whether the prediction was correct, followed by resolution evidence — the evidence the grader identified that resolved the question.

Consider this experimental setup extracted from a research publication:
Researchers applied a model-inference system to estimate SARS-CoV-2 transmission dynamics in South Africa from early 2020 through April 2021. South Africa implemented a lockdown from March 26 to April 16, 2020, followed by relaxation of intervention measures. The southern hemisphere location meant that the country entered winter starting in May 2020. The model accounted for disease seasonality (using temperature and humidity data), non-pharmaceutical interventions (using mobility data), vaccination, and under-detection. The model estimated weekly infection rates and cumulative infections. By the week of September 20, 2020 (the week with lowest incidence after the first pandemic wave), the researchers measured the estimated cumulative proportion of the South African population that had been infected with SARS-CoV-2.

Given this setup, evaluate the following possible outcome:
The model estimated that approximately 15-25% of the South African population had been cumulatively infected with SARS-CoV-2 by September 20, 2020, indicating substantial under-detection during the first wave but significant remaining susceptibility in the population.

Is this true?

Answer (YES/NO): NO